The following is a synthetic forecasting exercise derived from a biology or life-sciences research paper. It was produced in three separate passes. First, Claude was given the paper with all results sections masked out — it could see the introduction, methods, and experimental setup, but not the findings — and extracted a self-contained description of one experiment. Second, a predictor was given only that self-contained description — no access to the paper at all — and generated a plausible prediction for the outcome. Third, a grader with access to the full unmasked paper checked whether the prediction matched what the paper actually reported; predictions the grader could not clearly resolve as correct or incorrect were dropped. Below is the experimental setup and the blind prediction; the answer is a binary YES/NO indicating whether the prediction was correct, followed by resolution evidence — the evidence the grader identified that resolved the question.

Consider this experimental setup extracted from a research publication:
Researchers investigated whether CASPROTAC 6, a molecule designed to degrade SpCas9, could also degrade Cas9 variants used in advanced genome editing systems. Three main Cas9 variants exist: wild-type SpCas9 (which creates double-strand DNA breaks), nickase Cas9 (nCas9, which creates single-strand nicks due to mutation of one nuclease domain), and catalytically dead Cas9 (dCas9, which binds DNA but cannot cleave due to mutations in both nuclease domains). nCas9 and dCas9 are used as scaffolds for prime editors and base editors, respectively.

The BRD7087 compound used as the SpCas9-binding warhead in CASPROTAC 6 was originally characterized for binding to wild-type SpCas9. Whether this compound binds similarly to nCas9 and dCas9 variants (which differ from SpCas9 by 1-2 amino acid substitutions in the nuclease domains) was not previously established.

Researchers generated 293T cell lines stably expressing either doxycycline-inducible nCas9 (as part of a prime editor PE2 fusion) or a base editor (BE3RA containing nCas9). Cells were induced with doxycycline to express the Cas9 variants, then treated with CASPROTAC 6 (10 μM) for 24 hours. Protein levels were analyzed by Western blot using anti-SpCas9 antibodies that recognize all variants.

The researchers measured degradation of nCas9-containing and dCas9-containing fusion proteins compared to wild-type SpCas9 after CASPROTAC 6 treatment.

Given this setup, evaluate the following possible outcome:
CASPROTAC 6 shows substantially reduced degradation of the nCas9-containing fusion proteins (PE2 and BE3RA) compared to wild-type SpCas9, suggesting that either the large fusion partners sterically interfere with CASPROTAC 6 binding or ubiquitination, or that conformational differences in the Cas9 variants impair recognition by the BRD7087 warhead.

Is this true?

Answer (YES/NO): NO